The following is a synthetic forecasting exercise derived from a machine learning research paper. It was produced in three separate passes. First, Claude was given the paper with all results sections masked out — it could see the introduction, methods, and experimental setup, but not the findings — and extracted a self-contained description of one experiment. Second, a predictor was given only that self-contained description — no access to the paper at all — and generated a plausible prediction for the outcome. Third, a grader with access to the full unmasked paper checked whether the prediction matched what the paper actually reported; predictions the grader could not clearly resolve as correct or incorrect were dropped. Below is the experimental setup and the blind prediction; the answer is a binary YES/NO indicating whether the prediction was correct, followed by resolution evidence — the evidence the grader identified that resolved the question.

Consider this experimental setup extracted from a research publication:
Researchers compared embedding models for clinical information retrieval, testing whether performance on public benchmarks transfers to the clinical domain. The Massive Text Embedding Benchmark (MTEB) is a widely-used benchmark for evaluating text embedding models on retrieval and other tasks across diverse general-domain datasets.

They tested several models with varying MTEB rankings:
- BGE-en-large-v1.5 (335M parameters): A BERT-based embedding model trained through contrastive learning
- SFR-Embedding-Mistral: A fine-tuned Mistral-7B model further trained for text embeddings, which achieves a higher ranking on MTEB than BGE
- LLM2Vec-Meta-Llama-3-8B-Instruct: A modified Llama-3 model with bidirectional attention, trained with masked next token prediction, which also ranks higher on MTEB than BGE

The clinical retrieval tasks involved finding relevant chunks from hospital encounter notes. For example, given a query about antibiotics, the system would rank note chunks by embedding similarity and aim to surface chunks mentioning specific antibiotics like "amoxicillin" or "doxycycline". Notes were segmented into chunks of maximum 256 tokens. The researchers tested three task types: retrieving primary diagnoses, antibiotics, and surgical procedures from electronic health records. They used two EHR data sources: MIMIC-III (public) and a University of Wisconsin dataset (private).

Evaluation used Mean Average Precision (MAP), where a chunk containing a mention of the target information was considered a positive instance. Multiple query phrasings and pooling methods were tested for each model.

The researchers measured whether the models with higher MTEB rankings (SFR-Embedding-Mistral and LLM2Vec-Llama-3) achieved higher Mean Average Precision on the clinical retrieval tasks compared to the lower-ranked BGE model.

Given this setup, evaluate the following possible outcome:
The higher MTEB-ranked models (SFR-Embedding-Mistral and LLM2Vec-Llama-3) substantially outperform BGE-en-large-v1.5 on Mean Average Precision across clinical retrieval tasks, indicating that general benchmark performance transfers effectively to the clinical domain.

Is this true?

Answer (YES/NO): NO